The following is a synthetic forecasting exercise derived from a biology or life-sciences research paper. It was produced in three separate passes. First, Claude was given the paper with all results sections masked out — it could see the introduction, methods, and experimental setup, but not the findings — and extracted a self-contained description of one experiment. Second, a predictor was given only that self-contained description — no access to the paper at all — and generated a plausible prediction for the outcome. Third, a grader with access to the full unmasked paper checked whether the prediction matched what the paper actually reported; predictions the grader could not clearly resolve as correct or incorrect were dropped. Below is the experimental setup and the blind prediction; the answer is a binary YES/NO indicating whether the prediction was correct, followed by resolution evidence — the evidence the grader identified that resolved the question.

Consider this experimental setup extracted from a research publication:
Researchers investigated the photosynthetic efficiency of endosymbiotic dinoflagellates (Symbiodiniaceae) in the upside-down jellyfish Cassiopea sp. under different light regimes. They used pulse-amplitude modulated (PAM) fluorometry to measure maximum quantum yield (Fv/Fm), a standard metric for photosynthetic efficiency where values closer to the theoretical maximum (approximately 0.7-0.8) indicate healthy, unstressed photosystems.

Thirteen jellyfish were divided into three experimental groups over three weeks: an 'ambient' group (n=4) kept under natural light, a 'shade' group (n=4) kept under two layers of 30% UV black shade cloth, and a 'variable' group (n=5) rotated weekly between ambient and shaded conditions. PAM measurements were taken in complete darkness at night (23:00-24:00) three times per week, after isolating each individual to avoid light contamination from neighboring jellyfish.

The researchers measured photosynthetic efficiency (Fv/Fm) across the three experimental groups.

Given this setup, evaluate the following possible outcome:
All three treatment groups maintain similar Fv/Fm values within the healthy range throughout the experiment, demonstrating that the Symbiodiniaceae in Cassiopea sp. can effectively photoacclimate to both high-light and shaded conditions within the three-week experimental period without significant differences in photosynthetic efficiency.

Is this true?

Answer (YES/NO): NO